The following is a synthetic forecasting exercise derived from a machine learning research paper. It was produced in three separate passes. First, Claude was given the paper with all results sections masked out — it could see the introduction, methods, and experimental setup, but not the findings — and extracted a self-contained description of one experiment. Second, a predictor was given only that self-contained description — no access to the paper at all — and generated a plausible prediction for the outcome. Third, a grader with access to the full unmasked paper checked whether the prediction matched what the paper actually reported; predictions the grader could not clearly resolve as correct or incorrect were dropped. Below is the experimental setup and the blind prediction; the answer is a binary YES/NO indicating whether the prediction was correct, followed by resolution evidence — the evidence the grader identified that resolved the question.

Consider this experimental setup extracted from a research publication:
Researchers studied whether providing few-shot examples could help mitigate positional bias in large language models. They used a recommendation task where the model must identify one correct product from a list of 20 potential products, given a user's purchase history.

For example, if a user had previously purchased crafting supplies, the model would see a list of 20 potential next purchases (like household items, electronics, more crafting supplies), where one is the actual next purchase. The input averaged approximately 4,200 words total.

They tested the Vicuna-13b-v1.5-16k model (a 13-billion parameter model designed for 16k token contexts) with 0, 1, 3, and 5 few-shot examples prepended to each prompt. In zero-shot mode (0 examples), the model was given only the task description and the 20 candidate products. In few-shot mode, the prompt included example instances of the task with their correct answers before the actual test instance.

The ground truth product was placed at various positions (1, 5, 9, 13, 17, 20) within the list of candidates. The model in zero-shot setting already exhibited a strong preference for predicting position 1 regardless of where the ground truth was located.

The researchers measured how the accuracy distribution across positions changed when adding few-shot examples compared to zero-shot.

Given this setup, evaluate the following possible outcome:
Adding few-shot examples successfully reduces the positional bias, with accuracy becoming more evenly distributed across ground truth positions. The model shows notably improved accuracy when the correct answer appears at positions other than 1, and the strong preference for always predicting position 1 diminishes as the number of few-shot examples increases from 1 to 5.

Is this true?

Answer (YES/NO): NO